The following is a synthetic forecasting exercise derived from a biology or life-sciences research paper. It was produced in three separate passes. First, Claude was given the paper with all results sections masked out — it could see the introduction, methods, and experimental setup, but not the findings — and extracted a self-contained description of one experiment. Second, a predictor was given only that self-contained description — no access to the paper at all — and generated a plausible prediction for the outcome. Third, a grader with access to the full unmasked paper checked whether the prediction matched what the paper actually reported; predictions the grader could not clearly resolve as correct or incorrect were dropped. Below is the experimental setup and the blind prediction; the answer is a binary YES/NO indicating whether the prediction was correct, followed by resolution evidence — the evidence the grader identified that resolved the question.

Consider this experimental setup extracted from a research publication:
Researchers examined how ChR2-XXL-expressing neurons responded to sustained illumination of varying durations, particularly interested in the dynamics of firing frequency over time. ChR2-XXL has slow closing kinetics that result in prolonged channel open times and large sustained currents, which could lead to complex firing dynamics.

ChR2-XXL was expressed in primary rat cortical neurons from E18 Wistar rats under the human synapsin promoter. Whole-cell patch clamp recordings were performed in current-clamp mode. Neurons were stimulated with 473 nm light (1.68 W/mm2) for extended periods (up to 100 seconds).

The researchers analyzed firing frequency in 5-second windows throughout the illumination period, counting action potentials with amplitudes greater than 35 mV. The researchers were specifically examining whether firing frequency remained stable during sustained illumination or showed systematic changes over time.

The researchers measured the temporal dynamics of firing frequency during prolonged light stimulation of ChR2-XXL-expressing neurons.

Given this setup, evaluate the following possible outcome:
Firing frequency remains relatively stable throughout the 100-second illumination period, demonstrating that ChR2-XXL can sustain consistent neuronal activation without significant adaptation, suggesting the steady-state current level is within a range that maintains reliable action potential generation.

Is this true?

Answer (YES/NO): NO